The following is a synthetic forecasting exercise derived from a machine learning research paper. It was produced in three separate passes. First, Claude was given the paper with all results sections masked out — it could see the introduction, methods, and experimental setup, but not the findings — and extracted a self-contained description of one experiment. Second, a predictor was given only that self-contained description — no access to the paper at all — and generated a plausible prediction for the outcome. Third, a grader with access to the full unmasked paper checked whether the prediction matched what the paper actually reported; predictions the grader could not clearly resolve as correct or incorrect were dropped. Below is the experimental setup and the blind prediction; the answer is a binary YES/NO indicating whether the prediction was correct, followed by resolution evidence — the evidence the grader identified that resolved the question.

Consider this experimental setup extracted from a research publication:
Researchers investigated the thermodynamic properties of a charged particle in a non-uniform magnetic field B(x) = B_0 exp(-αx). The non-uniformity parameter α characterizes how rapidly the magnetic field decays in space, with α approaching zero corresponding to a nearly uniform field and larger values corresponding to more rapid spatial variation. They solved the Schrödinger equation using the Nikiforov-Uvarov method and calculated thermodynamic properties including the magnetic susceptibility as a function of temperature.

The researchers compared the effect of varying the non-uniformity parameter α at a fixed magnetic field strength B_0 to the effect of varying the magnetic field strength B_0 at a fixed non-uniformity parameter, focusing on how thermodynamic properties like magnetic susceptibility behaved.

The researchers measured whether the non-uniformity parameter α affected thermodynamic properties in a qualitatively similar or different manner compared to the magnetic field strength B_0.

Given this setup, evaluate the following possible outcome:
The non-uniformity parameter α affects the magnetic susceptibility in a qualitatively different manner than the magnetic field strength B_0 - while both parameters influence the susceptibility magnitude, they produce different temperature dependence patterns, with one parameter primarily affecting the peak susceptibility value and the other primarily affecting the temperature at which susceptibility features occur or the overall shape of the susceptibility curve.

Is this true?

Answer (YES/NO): NO